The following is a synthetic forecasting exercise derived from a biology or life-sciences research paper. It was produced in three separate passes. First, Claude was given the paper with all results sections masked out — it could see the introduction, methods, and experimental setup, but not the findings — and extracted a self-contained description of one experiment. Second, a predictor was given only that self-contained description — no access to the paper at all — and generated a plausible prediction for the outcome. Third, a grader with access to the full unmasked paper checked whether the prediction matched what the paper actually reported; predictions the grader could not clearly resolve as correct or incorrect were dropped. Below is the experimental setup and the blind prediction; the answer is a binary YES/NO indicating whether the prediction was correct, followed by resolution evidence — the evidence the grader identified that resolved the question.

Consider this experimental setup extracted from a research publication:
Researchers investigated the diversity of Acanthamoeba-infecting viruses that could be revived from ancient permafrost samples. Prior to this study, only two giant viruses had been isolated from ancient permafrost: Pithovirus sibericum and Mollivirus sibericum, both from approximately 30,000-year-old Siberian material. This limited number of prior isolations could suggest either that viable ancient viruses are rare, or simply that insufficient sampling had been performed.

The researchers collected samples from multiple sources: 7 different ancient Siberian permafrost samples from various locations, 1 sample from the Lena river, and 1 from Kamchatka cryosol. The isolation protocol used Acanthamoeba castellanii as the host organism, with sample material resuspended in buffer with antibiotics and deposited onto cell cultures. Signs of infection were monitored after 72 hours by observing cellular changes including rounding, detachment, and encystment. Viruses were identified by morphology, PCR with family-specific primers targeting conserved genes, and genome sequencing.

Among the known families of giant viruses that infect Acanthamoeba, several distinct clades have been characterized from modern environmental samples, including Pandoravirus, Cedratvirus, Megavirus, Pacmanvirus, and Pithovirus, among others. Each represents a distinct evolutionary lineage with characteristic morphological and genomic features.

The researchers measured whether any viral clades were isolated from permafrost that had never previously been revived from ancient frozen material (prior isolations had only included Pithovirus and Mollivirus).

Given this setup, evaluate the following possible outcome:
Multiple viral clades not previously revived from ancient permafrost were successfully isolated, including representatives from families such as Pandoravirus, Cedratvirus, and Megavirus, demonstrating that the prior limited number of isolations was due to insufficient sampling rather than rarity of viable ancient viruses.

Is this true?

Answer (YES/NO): YES